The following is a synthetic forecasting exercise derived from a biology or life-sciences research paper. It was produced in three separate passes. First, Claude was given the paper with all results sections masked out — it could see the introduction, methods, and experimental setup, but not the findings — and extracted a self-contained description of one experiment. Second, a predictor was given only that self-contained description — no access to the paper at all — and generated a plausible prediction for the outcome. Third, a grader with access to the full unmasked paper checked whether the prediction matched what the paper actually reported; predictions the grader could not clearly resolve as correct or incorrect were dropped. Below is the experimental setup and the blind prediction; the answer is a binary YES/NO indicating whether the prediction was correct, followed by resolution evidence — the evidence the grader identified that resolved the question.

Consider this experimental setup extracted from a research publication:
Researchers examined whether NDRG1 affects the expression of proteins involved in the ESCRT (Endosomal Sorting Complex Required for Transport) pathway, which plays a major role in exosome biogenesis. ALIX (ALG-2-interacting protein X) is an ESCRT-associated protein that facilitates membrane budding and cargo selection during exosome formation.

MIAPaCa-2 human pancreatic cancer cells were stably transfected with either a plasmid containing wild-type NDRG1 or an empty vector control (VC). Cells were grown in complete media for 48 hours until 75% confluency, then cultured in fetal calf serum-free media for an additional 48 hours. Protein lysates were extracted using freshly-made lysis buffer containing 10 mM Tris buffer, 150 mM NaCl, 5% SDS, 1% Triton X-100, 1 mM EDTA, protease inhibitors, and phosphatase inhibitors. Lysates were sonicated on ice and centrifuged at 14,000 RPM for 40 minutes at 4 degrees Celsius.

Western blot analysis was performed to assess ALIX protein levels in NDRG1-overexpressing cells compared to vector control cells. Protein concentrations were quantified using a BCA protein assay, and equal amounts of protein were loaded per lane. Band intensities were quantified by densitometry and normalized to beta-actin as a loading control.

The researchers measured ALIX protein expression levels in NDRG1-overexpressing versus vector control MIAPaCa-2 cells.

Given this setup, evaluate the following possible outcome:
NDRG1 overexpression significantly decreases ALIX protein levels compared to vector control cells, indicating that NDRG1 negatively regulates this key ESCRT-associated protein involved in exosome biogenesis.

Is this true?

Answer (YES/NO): YES